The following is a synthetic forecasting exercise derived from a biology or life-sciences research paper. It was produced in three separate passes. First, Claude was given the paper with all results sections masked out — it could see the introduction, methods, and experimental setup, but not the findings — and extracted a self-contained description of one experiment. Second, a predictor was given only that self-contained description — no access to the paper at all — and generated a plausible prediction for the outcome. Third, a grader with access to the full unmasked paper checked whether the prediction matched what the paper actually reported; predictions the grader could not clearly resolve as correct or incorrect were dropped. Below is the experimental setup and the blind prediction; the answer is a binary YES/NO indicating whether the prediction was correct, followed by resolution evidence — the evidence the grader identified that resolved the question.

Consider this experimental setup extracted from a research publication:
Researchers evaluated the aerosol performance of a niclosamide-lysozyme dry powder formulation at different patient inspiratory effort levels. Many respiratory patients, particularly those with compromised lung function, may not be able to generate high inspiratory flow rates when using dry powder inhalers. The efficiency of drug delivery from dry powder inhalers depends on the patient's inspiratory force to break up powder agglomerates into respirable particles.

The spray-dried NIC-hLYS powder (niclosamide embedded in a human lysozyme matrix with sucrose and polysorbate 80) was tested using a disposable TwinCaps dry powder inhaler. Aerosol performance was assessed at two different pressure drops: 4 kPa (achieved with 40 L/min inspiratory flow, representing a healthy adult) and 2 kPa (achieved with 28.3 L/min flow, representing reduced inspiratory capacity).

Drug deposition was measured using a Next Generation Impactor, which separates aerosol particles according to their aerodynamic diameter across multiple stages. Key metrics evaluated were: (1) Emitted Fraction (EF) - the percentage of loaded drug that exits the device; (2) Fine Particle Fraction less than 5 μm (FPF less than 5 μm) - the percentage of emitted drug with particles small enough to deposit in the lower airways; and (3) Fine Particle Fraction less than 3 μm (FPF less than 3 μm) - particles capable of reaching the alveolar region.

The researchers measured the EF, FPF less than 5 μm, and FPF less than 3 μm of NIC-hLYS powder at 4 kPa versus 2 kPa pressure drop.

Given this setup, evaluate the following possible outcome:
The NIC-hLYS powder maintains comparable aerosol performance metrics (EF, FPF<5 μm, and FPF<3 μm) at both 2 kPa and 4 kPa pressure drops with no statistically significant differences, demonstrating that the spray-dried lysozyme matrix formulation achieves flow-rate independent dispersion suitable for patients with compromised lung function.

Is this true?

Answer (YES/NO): NO